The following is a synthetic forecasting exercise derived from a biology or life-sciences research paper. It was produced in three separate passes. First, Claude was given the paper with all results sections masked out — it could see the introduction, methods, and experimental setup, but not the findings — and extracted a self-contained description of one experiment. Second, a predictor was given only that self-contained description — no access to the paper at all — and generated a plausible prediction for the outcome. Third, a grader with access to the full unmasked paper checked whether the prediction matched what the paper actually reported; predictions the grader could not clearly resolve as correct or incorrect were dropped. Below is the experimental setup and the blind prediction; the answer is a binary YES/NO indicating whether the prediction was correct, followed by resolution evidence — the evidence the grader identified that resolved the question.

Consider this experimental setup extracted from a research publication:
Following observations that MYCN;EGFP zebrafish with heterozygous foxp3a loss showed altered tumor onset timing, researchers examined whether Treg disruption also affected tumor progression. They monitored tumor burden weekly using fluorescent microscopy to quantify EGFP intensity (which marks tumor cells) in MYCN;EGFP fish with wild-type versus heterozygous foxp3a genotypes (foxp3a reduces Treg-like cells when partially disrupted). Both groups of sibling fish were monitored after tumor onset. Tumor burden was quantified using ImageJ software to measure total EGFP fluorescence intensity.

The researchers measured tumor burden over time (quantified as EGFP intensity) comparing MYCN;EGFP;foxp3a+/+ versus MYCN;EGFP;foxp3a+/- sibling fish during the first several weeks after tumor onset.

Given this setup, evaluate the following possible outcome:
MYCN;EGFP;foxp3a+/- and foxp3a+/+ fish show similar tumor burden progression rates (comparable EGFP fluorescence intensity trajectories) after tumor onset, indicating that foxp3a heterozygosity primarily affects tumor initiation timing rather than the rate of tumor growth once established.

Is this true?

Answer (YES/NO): NO